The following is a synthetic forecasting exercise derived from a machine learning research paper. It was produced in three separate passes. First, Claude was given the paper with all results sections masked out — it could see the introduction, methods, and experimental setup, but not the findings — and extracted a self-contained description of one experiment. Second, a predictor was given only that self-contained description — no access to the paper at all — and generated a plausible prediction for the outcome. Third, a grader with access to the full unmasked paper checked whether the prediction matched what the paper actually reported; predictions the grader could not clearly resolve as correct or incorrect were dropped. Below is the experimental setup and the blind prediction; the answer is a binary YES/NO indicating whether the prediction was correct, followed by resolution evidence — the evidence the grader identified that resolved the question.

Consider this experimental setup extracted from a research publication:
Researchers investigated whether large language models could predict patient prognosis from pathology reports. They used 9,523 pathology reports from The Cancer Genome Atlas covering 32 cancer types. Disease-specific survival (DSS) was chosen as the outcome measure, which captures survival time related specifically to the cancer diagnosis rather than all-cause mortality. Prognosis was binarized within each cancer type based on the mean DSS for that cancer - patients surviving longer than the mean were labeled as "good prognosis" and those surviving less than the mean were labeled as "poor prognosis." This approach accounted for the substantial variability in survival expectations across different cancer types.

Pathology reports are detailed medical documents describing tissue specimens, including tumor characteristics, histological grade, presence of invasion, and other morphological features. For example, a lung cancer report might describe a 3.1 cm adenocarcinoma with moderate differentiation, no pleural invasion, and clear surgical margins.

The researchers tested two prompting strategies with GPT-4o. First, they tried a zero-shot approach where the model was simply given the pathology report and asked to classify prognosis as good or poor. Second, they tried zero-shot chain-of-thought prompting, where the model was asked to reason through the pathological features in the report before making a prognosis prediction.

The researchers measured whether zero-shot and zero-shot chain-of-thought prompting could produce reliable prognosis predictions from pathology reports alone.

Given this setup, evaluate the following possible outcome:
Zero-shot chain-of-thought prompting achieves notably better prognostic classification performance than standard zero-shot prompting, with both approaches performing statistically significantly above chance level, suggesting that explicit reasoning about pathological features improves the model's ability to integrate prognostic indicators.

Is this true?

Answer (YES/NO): NO